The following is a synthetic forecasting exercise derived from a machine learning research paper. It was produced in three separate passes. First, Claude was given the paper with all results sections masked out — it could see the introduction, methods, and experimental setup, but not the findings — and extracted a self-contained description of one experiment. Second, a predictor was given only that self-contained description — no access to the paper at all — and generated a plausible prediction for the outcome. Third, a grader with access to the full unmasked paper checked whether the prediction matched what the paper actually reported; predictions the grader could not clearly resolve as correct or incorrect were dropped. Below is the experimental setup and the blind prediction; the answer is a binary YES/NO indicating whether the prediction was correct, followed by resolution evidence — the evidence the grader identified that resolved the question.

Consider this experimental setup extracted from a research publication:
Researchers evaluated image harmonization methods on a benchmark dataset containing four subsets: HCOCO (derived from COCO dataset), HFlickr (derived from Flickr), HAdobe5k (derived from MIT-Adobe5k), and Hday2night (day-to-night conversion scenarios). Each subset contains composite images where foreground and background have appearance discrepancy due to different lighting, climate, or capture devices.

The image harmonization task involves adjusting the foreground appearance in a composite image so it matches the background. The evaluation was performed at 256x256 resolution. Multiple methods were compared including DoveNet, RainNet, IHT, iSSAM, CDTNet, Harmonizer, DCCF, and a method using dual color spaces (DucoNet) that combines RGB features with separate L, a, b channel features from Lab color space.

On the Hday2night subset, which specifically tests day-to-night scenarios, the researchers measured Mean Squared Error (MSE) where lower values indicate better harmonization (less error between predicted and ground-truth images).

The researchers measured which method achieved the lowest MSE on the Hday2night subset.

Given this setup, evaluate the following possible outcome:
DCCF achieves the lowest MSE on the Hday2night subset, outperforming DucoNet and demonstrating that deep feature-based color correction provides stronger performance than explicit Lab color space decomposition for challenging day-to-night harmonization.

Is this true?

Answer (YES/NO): NO